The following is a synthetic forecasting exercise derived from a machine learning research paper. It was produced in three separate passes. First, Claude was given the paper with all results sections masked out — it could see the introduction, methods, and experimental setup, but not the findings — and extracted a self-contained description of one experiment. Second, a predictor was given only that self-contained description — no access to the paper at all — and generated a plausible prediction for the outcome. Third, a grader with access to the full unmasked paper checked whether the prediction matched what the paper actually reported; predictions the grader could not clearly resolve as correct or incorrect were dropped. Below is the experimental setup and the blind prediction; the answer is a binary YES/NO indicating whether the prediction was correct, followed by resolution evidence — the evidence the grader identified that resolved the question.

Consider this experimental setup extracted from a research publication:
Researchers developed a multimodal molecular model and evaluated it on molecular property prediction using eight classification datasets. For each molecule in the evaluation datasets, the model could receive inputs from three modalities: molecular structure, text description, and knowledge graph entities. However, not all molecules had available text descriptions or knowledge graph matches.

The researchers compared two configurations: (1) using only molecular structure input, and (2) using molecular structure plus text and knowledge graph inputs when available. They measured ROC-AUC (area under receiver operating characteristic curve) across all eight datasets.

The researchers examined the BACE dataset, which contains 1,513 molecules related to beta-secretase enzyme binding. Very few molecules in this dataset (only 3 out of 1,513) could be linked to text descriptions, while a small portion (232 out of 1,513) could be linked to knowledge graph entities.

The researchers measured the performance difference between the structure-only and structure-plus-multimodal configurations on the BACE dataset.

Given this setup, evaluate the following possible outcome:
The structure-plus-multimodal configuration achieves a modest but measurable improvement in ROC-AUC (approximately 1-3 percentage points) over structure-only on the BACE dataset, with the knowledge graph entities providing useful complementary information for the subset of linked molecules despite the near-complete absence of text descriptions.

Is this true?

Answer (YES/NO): YES